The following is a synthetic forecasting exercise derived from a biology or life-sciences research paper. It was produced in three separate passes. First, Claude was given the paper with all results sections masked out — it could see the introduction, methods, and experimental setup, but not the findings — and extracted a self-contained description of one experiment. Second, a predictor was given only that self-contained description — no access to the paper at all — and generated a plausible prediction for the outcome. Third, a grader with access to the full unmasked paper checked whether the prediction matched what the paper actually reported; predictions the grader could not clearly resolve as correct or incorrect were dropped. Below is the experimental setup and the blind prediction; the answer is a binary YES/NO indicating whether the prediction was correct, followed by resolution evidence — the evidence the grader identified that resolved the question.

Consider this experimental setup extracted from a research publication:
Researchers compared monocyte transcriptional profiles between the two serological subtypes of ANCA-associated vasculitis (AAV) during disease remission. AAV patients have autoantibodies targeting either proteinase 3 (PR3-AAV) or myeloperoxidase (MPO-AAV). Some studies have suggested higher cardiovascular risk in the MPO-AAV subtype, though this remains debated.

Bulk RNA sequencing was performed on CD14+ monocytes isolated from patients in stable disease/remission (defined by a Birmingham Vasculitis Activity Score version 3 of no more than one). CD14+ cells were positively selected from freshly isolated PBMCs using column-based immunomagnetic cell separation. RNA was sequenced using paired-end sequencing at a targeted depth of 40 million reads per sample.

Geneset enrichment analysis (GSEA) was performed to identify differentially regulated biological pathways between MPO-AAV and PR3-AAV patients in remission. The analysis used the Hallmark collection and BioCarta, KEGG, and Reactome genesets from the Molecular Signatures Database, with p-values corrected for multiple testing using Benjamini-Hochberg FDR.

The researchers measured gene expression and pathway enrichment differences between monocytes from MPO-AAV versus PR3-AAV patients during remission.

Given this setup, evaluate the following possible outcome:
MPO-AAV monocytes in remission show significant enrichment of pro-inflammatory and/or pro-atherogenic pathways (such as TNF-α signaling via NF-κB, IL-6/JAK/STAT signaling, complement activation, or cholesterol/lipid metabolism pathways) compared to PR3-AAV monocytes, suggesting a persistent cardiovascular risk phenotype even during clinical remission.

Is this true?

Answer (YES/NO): YES